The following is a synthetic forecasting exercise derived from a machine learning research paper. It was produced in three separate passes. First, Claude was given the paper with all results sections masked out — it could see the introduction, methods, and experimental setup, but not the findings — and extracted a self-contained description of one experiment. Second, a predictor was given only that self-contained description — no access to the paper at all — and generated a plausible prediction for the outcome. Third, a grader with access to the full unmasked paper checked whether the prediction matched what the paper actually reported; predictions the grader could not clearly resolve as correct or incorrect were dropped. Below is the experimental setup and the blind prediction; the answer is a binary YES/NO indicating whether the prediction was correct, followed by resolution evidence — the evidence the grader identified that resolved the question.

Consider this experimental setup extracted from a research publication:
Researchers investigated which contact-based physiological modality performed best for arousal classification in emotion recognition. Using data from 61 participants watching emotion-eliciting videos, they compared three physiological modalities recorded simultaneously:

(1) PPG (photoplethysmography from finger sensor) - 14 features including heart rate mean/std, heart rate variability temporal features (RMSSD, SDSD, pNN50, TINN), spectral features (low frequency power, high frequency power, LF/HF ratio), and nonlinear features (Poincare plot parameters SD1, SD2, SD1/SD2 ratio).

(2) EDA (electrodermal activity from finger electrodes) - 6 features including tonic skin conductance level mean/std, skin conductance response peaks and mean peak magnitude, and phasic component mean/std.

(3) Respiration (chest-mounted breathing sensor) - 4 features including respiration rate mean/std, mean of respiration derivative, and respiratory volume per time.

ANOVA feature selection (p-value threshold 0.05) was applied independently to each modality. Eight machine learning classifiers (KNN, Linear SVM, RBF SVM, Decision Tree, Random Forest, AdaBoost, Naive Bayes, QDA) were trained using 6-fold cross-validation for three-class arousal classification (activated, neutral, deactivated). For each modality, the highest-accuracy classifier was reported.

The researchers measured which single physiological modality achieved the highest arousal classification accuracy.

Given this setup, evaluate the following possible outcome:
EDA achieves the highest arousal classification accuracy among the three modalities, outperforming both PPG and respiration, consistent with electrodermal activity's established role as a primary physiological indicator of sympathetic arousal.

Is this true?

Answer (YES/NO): NO